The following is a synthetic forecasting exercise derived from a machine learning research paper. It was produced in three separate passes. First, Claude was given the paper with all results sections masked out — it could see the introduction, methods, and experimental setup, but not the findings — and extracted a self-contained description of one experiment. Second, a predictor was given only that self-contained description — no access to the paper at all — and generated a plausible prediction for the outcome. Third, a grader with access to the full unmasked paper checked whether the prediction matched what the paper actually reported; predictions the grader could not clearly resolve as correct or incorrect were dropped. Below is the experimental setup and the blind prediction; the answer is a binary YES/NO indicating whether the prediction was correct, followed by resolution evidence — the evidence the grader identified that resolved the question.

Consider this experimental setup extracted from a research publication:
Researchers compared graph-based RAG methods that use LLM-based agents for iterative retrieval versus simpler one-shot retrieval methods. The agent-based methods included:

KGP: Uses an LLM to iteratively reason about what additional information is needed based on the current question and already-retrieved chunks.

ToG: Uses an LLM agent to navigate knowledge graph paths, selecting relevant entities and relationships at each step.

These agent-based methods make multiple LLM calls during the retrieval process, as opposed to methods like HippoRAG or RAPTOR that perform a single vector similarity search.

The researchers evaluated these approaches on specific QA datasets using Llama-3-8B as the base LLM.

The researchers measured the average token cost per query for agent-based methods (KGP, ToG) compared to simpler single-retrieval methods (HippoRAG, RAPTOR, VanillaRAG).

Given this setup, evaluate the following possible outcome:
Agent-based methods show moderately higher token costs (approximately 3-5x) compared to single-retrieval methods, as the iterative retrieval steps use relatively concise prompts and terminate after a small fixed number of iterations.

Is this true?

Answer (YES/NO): NO